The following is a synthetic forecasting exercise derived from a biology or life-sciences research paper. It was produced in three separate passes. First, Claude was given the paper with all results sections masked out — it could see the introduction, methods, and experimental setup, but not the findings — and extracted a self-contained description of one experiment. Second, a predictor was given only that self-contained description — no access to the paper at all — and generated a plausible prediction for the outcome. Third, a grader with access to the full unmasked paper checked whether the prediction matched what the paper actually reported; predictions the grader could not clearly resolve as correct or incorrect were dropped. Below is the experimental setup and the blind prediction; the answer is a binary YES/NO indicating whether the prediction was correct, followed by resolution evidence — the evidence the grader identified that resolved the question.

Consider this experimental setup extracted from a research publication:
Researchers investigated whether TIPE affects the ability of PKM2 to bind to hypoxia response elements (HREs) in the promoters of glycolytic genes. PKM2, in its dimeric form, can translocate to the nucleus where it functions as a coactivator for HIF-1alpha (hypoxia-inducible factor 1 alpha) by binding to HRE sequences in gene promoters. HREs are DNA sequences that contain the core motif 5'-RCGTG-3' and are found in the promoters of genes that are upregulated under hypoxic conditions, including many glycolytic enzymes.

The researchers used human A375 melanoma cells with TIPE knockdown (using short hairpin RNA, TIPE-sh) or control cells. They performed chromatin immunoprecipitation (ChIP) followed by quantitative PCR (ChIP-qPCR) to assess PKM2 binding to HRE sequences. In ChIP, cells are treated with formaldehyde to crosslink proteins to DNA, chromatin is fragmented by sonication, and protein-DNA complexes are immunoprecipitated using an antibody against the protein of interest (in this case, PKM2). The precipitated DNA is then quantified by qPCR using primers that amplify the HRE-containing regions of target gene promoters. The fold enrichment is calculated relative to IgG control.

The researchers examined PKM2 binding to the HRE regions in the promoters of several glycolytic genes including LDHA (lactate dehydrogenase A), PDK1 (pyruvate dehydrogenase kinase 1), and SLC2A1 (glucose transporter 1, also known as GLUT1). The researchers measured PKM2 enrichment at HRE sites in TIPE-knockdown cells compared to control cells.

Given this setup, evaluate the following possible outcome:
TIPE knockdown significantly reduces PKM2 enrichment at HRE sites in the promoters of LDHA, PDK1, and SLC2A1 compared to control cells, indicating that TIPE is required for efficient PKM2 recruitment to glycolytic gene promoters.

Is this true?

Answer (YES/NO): NO